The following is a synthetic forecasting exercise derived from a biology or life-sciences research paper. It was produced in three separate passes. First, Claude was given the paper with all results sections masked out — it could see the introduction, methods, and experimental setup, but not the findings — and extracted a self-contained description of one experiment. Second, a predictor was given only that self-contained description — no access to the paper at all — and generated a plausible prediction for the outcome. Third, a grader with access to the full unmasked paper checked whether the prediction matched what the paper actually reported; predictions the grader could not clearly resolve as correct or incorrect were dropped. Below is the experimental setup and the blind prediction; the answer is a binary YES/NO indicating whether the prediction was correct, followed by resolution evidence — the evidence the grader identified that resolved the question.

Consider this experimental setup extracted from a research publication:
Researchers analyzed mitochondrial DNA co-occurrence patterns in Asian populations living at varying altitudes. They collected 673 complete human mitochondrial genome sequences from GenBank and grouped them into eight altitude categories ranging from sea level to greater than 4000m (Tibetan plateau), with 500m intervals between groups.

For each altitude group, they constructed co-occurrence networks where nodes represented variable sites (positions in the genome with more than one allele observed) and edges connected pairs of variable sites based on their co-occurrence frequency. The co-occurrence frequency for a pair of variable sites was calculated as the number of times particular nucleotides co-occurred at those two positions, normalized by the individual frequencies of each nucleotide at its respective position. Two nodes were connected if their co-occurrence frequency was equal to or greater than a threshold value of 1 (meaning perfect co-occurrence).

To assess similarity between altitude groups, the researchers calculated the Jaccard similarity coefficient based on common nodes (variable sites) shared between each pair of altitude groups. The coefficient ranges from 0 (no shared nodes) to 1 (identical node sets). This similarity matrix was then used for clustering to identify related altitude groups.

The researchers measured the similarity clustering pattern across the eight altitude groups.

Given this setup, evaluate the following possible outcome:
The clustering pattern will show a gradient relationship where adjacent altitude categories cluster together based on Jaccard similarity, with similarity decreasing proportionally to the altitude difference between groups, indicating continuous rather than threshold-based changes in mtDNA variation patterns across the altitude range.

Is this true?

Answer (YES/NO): NO